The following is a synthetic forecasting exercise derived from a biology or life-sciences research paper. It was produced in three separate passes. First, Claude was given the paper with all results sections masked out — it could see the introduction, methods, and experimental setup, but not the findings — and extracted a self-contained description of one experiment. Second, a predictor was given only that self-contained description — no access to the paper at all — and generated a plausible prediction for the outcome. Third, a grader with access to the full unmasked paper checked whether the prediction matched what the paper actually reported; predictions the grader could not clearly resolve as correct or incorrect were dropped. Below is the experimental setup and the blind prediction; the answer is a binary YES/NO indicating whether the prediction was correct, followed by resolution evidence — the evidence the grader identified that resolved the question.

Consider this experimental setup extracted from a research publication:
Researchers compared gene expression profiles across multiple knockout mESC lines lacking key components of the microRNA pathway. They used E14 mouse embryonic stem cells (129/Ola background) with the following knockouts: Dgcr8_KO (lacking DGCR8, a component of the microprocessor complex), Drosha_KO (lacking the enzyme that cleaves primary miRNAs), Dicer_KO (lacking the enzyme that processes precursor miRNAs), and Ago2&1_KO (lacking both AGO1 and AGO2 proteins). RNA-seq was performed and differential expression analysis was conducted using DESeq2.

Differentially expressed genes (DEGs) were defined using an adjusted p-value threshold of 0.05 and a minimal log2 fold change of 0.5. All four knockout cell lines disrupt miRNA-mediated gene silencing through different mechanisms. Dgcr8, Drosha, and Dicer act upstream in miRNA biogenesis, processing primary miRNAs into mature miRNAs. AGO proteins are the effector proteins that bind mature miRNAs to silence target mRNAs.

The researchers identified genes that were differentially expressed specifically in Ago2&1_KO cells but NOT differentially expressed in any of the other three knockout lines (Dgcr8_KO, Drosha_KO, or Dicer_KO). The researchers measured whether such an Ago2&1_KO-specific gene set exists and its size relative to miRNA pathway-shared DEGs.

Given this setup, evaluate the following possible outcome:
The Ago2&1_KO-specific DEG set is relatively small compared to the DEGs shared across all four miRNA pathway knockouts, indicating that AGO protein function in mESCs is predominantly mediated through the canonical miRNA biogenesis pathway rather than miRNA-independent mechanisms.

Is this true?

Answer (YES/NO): NO